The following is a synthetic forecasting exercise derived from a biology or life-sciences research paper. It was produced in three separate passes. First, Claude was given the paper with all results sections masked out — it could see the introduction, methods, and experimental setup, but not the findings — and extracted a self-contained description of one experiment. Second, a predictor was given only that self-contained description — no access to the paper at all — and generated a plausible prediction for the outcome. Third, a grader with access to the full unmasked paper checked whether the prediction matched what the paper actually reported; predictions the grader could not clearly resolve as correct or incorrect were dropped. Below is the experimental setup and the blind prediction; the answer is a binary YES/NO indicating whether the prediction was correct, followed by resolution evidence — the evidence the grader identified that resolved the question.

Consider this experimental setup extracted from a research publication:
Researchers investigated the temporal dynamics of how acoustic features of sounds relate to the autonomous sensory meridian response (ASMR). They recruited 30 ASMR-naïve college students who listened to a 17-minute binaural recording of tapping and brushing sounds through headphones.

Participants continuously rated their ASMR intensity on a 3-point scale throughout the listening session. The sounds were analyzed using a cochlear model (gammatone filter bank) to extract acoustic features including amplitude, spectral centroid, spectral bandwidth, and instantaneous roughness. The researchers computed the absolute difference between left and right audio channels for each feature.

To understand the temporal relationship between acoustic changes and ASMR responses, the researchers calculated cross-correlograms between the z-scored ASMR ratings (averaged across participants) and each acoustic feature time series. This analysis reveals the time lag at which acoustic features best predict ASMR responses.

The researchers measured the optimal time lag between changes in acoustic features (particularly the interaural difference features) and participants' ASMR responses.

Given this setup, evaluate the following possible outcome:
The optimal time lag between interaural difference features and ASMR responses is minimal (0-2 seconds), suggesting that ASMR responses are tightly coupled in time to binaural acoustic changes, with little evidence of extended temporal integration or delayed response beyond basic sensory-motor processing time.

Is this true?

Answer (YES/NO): NO